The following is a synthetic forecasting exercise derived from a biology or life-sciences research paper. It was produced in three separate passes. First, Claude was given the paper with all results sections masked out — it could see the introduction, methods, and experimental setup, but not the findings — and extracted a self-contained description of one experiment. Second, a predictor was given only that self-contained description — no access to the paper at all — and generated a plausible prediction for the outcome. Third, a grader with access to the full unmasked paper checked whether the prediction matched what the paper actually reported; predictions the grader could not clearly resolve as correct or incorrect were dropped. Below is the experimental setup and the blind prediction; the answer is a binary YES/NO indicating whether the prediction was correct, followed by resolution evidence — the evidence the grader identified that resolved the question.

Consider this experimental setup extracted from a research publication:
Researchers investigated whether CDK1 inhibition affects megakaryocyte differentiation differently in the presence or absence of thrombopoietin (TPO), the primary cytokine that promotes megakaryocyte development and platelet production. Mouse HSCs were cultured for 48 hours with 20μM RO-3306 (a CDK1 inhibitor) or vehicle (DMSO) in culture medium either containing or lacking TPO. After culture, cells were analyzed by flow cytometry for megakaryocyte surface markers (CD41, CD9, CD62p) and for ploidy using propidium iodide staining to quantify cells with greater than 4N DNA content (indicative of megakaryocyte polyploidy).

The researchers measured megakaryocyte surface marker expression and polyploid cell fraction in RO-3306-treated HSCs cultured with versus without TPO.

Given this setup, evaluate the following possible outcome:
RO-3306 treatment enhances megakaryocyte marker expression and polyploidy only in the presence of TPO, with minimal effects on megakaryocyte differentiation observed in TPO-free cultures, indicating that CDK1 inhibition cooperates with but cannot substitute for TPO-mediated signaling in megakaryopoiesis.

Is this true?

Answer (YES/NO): NO